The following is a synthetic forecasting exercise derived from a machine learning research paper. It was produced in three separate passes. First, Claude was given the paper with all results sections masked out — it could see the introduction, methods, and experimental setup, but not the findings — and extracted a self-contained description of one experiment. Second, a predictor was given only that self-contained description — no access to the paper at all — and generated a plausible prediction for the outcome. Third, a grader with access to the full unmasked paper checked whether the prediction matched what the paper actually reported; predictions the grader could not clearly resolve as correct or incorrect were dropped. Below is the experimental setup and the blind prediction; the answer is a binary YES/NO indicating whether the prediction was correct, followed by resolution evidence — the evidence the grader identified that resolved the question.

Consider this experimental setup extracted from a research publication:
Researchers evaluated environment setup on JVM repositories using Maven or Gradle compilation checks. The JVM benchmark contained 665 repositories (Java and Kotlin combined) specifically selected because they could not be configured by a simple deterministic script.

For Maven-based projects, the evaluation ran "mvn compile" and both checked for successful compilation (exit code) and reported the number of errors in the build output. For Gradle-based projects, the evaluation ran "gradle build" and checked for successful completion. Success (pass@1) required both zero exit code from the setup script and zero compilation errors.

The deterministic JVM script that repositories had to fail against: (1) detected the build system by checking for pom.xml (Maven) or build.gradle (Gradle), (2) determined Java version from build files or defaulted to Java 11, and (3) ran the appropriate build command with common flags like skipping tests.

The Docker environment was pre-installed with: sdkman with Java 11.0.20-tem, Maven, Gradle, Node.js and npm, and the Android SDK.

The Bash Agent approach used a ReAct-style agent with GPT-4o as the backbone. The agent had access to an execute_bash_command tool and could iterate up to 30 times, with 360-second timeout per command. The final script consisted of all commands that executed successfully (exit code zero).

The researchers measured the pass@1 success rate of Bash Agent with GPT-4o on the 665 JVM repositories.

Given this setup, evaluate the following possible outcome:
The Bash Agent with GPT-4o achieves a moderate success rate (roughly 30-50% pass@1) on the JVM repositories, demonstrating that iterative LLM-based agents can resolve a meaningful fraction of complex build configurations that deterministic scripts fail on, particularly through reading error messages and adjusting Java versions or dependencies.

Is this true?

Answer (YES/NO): NO